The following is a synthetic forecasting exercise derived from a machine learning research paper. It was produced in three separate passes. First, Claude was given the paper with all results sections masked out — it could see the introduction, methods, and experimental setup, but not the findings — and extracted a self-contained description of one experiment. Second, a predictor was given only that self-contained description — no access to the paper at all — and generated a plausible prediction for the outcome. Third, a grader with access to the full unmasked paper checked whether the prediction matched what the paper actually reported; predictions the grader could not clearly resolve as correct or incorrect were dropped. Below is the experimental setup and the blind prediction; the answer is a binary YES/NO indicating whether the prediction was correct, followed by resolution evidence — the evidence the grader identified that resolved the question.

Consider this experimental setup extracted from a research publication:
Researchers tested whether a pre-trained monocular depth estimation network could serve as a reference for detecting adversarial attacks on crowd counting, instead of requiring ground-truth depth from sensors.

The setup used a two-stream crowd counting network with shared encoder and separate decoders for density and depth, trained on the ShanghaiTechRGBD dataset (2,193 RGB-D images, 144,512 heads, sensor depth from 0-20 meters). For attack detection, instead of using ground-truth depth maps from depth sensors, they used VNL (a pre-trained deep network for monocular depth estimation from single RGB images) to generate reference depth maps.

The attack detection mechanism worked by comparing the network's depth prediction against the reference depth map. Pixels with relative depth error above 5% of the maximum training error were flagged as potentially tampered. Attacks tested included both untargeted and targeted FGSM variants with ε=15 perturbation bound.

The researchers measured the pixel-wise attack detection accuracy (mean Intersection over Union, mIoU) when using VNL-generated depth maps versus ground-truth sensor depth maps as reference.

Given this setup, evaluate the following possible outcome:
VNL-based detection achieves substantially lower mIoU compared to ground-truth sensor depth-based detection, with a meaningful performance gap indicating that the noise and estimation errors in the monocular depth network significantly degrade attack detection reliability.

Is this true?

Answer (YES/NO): NO